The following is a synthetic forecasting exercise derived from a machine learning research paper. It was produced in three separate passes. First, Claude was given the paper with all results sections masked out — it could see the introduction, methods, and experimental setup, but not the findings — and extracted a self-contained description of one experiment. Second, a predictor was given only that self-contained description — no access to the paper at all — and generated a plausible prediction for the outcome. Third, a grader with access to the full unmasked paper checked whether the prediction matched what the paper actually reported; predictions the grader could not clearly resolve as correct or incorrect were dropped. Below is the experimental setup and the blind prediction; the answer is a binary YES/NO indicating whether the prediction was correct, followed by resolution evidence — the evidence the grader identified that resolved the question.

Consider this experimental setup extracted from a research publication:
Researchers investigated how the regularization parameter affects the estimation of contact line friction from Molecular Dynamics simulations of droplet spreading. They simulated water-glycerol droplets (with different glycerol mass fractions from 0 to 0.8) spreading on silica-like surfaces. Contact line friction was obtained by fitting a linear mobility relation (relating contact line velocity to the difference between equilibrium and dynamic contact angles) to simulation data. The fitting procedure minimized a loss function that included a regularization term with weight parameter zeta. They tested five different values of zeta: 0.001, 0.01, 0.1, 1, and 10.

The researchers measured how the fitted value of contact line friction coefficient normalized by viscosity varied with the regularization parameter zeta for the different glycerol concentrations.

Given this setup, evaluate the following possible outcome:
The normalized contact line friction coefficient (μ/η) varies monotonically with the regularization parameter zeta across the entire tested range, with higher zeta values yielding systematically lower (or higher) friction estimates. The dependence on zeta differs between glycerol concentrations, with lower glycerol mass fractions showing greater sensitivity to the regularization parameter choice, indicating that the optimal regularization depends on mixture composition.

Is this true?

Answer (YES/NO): NO